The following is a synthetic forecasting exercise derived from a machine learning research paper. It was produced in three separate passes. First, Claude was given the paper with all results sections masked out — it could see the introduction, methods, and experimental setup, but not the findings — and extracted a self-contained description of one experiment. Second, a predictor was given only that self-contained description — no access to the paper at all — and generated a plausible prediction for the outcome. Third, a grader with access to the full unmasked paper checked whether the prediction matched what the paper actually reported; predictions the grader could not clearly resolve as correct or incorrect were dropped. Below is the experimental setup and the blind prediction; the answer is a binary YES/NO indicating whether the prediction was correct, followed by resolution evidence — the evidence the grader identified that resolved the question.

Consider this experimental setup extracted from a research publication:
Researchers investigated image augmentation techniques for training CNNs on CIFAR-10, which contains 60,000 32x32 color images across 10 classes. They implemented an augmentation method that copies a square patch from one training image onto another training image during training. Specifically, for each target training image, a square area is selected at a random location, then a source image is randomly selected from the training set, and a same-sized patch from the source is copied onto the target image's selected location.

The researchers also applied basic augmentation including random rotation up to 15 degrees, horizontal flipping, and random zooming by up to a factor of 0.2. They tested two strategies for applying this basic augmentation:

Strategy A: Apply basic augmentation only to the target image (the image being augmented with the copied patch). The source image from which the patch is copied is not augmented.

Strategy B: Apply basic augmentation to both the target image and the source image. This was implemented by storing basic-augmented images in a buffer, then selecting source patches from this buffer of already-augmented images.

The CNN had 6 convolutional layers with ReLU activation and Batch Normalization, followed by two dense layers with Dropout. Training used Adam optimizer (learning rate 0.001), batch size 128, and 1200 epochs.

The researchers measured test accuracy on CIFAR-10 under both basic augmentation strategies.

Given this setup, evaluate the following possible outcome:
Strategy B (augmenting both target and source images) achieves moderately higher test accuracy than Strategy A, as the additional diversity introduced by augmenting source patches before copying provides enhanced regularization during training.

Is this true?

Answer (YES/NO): NO